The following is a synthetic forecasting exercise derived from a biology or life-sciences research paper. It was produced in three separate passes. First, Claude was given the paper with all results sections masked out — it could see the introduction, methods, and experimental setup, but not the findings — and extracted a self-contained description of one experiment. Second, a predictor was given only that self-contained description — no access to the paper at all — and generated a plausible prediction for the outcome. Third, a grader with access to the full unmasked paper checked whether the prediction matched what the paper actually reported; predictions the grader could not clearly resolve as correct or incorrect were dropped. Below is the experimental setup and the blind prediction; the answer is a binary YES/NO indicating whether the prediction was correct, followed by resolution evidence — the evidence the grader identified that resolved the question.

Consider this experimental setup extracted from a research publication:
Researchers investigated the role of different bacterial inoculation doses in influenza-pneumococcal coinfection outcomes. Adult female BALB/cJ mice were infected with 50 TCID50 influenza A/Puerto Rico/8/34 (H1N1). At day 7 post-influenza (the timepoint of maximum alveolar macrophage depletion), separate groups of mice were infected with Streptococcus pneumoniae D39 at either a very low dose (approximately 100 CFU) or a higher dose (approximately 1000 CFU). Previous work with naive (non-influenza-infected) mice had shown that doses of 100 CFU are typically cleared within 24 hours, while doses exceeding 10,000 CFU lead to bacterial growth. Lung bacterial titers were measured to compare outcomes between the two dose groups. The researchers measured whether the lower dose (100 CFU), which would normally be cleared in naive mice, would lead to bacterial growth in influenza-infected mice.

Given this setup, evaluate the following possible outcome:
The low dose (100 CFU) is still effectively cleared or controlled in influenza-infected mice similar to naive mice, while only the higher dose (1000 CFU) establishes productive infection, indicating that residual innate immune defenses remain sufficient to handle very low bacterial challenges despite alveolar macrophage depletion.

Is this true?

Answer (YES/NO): NO